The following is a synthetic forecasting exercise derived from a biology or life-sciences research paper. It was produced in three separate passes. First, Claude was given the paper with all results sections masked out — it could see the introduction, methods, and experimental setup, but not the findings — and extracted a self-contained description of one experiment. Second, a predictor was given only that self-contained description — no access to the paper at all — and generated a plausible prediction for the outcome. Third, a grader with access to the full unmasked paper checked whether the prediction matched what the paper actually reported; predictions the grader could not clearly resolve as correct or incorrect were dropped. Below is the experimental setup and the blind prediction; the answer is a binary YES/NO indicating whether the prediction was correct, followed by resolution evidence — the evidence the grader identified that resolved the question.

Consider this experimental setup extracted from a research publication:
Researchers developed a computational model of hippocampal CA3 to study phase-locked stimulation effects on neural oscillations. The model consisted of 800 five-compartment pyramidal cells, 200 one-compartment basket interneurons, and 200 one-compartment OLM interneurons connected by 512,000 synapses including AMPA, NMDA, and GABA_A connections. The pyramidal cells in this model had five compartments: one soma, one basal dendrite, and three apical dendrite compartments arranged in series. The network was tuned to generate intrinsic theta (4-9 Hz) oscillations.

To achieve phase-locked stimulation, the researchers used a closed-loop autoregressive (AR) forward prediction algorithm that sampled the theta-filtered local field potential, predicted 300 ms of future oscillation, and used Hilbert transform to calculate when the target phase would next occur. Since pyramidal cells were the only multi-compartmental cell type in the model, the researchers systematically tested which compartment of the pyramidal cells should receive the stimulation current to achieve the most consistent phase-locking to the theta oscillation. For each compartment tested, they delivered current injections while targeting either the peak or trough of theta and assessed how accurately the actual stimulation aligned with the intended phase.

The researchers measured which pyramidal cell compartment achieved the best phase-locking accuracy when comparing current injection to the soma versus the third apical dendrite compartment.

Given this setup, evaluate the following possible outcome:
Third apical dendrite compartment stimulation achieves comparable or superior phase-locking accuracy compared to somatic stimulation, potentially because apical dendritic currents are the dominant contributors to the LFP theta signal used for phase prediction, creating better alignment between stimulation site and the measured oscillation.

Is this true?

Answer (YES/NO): YES